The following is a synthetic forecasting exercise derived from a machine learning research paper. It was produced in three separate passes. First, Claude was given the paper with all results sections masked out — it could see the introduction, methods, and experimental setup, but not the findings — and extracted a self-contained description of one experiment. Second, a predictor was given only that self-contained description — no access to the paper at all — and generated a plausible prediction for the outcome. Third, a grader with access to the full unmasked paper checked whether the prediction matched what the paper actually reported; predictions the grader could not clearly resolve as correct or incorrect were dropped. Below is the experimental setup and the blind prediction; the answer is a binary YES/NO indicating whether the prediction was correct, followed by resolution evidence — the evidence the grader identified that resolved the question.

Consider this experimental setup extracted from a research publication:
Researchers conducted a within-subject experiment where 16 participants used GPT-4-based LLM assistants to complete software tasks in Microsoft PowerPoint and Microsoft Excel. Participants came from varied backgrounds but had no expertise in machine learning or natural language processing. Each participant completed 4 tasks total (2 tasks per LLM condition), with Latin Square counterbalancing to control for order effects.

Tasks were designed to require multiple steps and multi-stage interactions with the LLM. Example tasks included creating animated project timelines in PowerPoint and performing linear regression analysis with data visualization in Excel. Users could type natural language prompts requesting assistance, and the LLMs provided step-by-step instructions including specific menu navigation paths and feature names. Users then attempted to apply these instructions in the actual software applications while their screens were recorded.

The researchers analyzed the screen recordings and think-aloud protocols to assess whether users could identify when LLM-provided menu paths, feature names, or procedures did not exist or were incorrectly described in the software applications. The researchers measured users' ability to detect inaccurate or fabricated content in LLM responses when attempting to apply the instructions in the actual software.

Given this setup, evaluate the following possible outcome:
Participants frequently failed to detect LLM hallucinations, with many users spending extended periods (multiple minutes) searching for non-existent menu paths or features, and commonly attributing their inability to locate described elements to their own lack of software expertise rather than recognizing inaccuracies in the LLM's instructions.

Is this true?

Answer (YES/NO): NO